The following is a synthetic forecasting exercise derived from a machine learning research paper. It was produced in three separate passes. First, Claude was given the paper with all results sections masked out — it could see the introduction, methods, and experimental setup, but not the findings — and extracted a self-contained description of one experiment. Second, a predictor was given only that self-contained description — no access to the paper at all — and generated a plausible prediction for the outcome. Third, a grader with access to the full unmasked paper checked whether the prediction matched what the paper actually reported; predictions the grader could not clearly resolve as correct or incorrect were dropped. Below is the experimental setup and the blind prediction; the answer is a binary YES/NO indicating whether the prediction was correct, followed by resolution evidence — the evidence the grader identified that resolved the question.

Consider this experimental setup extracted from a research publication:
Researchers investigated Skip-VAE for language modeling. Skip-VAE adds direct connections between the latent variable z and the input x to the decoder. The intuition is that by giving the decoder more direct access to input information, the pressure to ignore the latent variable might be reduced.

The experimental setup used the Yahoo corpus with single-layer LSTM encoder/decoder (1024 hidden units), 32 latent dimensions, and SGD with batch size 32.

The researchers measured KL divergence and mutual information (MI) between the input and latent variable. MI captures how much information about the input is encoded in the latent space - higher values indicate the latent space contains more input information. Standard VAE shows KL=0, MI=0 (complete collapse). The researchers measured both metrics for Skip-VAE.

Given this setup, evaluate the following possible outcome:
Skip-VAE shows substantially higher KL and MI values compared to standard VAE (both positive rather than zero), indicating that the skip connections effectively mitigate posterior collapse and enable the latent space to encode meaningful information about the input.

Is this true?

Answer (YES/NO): YES